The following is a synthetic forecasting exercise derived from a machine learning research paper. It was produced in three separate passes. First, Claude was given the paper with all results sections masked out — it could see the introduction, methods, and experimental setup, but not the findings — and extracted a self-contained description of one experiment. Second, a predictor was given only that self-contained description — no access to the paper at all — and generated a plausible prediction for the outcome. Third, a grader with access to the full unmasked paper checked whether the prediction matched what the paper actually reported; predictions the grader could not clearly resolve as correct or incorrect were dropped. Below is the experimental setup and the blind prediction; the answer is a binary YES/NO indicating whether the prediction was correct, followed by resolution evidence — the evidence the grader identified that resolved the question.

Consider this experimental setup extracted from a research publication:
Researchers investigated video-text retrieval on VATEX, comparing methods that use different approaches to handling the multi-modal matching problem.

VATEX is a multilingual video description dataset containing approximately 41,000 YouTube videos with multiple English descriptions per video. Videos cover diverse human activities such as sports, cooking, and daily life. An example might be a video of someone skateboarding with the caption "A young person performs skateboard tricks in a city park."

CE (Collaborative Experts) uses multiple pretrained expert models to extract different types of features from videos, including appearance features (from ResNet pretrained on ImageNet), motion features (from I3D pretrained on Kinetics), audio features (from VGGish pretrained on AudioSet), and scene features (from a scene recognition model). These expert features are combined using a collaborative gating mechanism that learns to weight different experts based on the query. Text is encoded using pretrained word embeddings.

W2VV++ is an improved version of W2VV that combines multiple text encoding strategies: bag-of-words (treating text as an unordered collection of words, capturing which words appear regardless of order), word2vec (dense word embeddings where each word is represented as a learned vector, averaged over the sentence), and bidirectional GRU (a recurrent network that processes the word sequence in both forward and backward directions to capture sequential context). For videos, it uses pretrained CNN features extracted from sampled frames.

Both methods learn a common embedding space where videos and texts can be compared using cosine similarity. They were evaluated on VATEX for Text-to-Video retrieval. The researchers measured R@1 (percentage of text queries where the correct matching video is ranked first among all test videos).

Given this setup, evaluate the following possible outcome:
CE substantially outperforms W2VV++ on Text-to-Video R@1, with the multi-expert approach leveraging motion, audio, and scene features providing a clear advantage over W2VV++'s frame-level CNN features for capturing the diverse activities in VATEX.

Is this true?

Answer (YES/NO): NO